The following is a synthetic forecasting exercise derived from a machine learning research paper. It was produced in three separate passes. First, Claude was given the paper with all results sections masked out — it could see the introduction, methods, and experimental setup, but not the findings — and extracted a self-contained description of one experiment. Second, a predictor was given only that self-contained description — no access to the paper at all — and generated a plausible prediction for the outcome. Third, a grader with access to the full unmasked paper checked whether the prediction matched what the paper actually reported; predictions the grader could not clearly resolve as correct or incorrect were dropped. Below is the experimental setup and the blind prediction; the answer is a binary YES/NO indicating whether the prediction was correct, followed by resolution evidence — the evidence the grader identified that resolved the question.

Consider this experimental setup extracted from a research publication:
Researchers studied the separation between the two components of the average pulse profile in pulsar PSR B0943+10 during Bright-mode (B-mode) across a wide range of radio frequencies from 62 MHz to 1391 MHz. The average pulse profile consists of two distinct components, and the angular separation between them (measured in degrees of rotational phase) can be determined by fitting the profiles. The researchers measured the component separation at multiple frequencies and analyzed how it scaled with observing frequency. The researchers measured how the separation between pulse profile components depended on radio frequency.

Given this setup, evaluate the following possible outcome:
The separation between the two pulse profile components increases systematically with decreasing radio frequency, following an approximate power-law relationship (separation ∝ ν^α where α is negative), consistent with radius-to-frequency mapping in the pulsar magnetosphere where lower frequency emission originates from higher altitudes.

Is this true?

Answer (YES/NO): YES